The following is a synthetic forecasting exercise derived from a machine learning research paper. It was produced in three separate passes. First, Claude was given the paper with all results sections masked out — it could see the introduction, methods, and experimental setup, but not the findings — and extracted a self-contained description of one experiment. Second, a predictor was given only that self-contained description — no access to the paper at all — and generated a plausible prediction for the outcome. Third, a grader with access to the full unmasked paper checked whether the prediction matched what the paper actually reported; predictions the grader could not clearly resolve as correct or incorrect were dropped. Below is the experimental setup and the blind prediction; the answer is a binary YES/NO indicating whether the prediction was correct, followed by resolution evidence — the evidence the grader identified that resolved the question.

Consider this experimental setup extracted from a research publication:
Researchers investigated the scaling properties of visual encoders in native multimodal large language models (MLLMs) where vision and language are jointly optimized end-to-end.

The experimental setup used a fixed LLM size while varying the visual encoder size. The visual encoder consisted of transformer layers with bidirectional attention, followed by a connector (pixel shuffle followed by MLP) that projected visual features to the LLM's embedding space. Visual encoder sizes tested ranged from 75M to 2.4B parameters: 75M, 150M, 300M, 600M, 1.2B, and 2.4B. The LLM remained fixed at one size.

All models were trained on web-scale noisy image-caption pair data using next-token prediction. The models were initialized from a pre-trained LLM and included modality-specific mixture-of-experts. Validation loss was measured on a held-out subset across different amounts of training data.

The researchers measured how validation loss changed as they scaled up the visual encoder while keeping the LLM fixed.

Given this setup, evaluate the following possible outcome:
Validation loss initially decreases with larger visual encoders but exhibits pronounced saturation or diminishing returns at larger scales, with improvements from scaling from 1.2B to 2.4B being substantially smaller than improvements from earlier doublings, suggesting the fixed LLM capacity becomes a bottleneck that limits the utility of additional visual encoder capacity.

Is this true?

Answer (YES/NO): YES